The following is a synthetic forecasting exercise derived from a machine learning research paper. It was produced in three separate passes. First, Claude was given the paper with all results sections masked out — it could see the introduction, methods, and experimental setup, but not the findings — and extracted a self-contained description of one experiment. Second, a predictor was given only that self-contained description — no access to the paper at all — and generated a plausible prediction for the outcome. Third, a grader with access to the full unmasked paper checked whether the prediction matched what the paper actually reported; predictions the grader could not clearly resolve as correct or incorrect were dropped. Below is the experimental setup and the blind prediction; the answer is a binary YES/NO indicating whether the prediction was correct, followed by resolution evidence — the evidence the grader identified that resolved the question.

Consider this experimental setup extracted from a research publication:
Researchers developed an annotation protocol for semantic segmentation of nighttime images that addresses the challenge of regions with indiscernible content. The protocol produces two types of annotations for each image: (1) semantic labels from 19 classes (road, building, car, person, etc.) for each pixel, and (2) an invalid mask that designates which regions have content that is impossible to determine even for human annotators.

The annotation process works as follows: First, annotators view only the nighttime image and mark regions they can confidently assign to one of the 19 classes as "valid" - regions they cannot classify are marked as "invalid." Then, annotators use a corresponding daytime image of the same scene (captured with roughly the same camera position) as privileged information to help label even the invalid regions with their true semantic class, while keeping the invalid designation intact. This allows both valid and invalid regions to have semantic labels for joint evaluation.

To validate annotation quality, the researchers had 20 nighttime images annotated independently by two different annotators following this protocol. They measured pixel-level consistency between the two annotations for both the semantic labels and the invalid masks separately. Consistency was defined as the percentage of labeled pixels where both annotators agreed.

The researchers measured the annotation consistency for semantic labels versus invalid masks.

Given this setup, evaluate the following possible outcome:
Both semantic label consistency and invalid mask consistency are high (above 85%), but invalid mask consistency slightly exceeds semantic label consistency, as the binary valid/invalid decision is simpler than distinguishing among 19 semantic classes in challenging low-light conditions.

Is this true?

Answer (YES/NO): YES